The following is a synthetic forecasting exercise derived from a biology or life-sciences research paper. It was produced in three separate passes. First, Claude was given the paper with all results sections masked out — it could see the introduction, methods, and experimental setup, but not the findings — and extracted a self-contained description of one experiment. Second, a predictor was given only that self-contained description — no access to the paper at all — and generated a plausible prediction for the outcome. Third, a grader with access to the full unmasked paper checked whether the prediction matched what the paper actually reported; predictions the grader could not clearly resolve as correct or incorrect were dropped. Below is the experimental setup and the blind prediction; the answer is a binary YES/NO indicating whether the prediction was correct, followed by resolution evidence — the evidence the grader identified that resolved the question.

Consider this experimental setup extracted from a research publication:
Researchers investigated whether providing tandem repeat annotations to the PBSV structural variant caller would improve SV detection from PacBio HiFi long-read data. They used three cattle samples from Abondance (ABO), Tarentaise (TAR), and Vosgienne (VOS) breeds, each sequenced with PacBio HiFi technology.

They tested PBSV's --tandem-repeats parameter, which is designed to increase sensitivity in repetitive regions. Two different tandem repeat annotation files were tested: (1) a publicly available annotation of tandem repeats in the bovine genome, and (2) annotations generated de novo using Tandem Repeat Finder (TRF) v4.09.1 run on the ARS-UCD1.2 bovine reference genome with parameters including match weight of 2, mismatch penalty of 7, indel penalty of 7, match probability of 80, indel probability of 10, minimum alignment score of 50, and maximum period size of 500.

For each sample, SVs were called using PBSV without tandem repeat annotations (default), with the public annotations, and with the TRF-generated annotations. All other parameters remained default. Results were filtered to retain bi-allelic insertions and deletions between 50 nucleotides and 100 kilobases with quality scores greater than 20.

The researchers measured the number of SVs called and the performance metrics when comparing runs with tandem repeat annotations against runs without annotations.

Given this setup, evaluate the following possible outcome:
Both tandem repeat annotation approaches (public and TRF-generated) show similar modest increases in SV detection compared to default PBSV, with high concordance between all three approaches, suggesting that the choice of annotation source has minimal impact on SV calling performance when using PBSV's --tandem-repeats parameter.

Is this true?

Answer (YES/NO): NO